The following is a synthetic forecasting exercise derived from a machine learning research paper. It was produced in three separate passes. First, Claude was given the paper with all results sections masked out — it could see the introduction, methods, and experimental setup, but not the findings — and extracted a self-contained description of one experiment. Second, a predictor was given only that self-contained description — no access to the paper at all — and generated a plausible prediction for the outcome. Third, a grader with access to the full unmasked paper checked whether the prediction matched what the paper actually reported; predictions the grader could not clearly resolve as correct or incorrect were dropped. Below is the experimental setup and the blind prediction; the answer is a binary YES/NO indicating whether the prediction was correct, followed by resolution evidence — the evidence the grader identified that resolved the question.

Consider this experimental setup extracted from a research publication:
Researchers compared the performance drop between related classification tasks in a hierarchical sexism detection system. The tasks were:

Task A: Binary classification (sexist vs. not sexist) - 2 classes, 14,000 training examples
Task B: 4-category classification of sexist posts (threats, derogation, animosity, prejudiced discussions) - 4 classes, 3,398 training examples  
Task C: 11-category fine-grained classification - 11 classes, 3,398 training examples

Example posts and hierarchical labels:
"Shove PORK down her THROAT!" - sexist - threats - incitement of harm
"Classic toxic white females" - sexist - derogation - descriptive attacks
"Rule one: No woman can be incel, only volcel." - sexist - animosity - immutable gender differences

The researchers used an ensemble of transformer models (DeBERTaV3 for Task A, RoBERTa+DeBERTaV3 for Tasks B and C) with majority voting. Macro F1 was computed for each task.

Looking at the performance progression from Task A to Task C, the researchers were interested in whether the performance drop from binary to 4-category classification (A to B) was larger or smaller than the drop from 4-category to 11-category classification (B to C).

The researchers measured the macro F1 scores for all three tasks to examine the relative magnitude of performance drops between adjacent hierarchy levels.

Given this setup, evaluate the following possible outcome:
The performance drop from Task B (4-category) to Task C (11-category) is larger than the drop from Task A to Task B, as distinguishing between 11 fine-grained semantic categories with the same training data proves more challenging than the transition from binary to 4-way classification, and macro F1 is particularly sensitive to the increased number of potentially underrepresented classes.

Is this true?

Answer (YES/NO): NO